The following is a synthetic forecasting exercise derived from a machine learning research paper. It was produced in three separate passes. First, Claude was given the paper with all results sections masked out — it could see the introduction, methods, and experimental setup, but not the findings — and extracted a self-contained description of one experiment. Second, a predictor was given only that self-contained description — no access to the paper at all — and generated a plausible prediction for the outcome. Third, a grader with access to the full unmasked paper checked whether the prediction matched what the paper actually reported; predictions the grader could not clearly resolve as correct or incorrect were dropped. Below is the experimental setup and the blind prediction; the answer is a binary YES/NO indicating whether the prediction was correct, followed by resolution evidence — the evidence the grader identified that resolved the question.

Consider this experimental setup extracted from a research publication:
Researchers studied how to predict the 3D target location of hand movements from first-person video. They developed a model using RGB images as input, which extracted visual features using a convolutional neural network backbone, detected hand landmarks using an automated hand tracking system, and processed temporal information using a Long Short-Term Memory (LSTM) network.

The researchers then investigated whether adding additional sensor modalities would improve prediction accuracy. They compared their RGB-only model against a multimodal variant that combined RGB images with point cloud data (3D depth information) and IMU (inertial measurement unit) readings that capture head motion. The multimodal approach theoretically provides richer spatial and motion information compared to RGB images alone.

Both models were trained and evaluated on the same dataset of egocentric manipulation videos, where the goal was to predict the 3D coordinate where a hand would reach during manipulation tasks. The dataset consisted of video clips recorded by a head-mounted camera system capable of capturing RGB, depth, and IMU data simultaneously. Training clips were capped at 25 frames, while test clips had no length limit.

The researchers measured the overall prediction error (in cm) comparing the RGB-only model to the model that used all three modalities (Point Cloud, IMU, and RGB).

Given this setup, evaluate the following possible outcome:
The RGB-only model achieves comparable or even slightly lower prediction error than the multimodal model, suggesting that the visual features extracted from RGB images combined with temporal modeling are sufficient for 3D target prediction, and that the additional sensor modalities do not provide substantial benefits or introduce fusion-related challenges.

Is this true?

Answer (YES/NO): YES